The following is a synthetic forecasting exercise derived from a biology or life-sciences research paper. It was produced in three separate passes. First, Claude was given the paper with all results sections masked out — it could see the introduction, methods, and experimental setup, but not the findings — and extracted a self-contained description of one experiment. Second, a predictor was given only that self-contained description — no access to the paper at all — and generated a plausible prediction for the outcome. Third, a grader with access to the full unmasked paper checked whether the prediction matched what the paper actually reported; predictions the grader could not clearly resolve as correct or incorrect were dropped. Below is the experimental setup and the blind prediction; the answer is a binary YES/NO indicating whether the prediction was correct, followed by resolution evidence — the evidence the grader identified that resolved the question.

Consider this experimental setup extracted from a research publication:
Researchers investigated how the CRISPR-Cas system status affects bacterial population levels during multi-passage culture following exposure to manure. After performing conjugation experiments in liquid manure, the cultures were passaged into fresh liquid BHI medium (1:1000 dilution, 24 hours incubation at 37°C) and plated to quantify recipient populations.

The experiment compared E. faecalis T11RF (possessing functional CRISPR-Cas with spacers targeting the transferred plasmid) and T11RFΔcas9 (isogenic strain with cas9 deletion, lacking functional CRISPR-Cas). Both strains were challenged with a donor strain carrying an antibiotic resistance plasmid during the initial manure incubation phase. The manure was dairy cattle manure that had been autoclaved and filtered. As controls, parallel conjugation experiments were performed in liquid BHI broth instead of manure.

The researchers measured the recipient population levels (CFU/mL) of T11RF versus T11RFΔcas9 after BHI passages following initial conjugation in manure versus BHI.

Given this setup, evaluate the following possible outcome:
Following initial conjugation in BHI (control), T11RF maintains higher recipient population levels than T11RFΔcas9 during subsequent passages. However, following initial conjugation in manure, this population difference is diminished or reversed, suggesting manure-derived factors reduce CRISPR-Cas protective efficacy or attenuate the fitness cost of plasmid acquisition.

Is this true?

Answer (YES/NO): NO